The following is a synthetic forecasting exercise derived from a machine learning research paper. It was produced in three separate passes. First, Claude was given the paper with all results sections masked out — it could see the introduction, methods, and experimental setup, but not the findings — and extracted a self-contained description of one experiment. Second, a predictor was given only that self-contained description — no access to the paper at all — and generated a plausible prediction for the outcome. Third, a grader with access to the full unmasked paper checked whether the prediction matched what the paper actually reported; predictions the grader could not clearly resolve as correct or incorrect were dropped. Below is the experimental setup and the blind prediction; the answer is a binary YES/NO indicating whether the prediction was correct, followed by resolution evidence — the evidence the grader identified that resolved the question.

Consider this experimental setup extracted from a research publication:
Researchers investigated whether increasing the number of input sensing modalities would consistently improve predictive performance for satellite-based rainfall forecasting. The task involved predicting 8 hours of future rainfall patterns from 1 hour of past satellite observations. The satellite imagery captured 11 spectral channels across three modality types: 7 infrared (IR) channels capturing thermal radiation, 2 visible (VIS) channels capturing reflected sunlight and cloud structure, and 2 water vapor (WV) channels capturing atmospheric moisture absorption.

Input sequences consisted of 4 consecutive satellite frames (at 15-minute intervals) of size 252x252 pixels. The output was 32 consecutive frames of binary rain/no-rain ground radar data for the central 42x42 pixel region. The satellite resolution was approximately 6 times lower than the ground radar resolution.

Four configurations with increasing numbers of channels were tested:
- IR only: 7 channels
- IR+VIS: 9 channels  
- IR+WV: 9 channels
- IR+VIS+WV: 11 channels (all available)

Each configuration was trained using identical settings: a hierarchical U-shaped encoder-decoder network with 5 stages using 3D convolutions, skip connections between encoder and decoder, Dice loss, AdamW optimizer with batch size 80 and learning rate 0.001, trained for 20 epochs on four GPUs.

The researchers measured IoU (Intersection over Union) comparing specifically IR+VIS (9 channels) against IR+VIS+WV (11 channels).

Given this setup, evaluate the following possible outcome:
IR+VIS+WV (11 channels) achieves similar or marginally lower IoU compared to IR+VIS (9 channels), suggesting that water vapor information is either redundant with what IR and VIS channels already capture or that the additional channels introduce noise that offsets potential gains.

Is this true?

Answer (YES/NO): YES